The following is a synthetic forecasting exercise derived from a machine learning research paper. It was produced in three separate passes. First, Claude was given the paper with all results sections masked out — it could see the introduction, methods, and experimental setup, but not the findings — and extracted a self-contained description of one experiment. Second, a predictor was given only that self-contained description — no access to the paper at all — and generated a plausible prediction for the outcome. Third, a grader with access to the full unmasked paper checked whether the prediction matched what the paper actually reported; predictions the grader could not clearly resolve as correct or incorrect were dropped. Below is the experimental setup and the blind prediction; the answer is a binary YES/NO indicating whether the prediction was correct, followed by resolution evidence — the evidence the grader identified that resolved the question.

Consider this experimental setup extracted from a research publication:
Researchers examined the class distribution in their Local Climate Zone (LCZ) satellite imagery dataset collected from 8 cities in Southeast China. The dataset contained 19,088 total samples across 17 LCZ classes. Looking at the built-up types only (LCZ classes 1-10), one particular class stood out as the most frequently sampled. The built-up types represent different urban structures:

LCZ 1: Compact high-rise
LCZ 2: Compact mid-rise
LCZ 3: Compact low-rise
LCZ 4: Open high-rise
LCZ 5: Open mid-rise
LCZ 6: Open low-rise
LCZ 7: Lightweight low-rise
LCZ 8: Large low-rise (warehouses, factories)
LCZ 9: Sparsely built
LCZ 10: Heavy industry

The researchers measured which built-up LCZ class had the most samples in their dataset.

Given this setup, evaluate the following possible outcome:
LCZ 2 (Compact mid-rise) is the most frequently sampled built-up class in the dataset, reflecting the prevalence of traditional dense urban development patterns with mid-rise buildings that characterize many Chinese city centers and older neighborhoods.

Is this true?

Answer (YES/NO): NO